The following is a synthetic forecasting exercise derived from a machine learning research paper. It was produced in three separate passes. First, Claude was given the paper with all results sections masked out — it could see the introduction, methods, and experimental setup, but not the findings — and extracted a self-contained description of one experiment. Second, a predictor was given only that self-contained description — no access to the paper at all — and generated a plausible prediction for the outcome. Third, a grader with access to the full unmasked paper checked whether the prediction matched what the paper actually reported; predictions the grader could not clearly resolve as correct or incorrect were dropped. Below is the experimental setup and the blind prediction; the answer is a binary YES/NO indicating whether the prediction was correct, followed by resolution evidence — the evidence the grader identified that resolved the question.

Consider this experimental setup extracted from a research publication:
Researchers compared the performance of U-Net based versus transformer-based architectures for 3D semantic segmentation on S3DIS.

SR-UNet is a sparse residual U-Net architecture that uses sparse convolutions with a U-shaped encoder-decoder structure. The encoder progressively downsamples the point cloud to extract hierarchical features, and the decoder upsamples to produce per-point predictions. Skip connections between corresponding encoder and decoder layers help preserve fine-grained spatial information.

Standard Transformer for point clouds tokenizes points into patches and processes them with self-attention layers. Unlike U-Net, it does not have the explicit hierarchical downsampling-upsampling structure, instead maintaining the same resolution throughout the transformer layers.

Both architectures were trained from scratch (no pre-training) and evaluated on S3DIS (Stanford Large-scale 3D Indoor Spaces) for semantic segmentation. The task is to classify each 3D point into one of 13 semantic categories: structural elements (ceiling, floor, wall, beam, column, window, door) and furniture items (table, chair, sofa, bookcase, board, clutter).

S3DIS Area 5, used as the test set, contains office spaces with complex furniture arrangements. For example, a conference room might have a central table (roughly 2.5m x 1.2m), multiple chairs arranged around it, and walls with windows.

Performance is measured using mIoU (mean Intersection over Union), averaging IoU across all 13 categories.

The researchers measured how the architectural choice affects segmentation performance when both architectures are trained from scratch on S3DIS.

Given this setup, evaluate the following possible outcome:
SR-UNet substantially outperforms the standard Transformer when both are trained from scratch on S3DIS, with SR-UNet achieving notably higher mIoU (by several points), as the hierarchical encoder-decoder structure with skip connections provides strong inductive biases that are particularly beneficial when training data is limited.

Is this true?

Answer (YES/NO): YES